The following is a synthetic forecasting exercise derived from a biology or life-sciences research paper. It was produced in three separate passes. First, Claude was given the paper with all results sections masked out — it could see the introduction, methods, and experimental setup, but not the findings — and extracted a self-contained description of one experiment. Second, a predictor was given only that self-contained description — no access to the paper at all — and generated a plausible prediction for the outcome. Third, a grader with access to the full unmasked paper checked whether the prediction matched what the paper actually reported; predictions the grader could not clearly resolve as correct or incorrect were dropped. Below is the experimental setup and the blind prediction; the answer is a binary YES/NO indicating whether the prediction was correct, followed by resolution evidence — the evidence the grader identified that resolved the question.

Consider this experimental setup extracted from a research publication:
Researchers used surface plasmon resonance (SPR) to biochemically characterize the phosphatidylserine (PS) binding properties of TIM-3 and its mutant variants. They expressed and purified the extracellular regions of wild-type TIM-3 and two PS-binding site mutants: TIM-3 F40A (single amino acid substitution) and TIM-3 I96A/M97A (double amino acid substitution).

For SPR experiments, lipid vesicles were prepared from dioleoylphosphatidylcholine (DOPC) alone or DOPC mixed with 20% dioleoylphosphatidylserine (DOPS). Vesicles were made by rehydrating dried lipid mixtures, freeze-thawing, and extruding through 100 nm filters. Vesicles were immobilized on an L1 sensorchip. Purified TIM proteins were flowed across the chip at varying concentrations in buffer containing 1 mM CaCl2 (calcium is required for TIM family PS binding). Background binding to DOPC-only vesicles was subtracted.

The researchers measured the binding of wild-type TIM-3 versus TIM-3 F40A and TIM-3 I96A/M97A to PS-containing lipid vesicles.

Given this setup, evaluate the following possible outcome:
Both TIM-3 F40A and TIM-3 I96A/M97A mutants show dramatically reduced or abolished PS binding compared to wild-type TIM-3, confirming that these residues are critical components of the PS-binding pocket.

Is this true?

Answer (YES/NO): YES